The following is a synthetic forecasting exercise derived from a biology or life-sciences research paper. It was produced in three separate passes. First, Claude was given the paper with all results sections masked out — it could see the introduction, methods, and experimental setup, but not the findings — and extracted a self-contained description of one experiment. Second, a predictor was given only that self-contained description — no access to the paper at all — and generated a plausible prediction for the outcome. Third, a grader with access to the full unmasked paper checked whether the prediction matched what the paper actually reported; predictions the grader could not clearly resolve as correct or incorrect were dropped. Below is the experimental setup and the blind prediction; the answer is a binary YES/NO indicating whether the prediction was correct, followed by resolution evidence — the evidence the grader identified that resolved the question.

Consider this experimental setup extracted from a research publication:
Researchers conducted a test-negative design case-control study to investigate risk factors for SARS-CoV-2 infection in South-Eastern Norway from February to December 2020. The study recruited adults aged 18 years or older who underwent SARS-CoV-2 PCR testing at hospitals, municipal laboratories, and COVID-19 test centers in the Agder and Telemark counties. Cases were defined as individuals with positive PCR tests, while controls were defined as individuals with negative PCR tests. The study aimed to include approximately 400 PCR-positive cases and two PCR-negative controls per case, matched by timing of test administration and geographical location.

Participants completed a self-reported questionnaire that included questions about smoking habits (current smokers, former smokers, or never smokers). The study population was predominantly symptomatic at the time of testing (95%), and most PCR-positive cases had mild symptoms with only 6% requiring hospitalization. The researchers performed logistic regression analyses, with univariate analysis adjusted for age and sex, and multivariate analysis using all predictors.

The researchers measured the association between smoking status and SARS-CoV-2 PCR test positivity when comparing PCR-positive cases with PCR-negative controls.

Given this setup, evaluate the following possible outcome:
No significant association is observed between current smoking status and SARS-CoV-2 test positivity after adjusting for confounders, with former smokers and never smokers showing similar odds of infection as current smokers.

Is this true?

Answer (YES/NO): NO